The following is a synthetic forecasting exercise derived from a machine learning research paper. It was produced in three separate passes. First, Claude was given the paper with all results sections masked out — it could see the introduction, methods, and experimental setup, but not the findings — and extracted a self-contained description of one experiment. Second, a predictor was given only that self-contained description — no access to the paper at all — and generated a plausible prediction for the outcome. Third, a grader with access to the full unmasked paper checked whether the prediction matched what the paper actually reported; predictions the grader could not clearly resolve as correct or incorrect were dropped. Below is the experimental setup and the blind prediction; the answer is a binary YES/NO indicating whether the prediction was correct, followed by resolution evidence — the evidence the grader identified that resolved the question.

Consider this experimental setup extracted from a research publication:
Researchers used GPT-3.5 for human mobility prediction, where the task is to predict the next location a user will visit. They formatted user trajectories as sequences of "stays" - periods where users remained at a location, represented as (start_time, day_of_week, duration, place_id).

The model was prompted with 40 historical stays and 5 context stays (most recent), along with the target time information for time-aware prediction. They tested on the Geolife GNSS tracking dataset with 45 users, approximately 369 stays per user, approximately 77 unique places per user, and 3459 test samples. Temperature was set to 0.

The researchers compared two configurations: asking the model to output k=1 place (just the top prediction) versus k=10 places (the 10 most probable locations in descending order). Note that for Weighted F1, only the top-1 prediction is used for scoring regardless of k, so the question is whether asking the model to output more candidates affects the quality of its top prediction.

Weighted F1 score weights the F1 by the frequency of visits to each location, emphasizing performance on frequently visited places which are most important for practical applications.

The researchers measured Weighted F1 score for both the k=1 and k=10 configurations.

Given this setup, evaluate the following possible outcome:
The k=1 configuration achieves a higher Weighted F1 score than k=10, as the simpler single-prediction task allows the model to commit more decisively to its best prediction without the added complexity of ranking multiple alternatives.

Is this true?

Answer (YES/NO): YES